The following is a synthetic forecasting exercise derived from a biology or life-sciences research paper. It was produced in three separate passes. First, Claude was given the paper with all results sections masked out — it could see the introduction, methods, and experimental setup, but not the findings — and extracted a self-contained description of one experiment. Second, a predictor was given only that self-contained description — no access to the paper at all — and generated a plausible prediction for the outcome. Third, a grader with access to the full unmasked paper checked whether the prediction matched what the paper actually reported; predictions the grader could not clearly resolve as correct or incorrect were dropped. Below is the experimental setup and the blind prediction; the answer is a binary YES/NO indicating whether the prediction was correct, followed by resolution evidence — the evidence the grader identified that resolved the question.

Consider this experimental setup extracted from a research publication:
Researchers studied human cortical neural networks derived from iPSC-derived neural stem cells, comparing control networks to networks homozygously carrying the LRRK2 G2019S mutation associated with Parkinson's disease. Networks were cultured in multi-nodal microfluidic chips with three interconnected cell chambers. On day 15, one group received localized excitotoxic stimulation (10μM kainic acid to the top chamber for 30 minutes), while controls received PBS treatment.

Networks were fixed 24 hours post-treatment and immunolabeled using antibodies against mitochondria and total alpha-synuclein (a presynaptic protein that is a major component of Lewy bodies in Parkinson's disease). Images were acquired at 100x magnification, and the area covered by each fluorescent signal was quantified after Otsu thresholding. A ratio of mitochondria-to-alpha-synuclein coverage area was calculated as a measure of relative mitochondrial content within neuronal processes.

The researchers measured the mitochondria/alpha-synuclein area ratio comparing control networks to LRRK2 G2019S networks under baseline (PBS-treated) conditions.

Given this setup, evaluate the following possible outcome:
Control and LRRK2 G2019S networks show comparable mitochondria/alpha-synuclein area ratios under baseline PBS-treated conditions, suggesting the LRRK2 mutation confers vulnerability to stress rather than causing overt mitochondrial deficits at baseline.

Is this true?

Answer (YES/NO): YES